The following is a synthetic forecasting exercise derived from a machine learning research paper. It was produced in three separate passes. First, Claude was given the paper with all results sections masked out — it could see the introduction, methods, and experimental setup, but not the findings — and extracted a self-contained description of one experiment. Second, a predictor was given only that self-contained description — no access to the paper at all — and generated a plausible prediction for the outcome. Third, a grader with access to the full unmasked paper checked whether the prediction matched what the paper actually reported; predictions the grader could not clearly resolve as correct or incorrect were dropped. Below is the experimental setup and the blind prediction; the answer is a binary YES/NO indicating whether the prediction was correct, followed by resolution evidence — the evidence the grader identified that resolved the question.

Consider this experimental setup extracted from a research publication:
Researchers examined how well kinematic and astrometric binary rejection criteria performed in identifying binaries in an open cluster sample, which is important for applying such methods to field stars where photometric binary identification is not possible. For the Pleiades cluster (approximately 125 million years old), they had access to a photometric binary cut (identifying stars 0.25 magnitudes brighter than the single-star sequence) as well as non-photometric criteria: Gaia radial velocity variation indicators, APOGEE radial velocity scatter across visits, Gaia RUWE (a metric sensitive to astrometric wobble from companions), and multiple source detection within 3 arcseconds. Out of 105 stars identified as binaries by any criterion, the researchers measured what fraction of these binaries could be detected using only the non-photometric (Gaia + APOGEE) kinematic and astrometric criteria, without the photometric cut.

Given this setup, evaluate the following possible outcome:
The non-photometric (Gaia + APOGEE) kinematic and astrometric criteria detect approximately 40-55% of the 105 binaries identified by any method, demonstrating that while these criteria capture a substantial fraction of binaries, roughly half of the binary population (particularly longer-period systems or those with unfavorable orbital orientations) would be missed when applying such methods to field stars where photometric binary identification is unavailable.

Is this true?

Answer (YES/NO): NO